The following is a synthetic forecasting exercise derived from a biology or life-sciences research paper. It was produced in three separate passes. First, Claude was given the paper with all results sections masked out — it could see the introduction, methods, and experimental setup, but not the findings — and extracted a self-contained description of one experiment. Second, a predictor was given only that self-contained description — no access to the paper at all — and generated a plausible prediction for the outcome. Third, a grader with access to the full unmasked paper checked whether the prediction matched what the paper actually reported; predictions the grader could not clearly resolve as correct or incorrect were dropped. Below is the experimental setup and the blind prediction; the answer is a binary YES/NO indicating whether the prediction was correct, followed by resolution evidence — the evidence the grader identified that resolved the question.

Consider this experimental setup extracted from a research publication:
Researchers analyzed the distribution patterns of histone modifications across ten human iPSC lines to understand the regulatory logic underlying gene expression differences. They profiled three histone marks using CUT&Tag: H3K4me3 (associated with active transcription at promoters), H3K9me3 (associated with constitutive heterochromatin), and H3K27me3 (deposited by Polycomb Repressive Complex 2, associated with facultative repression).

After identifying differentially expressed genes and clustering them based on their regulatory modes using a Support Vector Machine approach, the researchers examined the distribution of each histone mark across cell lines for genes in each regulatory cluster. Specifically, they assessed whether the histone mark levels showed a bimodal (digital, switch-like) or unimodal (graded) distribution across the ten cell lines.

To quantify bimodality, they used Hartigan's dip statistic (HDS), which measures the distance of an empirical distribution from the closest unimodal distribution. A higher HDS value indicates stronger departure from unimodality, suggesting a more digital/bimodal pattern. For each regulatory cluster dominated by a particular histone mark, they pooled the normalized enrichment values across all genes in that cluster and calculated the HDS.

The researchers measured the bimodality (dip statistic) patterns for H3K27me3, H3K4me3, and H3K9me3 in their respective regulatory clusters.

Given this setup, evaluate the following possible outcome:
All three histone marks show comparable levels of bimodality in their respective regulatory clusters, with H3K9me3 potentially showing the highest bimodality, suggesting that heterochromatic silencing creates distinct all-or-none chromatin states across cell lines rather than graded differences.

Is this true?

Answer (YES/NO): NO